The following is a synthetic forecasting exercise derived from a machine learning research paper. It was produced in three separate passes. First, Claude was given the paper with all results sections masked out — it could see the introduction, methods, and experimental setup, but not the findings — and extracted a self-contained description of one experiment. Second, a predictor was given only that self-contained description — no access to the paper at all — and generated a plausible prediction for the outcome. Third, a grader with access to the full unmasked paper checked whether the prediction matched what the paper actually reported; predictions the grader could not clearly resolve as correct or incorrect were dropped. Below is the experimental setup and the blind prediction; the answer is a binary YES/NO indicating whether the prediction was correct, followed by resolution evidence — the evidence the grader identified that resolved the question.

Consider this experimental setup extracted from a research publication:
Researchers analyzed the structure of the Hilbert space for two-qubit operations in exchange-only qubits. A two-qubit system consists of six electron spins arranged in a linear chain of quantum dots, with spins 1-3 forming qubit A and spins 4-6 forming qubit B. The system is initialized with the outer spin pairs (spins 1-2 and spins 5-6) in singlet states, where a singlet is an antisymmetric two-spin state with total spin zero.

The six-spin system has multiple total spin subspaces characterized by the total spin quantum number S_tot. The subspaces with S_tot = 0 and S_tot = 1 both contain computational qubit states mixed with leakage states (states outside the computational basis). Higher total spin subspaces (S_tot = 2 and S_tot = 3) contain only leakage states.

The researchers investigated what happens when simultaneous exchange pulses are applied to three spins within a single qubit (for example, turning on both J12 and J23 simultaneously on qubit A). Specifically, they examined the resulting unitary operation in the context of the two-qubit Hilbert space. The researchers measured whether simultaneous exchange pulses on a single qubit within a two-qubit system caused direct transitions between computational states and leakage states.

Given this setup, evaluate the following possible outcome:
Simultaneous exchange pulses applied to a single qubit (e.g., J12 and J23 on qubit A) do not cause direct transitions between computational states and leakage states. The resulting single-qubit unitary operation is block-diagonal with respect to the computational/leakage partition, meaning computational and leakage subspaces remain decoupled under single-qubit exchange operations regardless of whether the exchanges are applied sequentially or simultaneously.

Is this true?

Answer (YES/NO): YES